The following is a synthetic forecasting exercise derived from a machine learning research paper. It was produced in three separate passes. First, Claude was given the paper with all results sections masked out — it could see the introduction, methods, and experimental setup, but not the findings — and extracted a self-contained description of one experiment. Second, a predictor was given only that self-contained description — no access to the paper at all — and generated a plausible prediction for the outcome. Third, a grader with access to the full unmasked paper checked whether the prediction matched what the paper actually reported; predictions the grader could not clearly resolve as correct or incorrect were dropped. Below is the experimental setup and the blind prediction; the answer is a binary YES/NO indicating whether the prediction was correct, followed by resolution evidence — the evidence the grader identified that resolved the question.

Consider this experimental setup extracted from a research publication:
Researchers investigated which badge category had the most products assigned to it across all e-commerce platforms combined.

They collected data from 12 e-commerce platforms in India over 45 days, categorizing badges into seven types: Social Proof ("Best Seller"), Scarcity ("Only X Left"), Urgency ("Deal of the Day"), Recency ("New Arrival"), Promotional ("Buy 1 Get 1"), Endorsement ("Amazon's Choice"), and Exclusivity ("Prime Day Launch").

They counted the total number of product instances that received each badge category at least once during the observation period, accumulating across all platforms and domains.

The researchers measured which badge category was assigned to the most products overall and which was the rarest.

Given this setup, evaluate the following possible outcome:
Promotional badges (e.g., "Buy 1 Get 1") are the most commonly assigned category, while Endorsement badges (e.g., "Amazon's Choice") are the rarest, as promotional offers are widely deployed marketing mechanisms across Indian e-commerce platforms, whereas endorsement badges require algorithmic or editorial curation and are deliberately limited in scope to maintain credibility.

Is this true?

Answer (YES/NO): NO